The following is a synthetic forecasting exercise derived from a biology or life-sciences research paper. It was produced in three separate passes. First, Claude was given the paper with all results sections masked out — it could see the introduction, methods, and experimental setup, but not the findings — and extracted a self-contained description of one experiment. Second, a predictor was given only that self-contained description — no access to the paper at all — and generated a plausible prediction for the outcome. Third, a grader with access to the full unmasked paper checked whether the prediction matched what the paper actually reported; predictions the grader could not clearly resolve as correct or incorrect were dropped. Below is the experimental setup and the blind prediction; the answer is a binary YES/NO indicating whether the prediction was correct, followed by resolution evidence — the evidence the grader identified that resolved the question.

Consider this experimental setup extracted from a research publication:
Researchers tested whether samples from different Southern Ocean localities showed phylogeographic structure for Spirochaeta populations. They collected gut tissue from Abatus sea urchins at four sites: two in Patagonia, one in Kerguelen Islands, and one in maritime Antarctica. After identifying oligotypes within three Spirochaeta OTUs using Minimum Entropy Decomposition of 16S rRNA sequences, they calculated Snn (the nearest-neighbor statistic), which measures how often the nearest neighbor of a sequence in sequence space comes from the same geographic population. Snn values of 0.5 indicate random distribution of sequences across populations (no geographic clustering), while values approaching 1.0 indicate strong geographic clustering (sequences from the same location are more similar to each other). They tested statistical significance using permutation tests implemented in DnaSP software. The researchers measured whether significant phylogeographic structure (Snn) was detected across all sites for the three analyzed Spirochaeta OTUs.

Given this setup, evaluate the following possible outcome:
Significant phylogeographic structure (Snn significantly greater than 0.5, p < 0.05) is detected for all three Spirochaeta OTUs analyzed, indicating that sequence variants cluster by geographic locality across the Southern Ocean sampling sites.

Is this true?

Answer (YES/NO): NO